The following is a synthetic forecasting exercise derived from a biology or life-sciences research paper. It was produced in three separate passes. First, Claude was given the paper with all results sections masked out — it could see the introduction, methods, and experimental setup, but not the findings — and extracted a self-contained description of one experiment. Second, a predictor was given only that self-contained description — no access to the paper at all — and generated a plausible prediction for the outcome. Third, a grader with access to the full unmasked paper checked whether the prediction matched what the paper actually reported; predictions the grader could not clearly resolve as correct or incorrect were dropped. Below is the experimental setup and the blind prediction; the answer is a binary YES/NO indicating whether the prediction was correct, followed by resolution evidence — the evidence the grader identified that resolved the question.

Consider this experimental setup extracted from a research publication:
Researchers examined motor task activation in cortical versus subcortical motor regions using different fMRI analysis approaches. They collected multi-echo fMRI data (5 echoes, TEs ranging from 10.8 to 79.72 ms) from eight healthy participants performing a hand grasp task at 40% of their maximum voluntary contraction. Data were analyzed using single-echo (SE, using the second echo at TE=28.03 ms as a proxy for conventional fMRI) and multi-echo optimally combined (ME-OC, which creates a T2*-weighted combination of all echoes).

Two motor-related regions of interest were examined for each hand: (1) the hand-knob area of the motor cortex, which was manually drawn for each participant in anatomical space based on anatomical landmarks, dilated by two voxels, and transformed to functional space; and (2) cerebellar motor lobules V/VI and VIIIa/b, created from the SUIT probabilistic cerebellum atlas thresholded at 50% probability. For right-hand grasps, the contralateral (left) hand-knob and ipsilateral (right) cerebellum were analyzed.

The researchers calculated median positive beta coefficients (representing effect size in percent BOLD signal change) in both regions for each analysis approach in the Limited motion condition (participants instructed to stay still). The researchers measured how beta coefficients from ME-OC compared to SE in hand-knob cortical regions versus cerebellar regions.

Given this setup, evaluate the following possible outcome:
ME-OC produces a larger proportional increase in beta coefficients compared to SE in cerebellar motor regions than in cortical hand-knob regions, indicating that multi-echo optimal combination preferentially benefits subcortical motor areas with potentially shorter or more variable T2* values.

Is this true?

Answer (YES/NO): NO